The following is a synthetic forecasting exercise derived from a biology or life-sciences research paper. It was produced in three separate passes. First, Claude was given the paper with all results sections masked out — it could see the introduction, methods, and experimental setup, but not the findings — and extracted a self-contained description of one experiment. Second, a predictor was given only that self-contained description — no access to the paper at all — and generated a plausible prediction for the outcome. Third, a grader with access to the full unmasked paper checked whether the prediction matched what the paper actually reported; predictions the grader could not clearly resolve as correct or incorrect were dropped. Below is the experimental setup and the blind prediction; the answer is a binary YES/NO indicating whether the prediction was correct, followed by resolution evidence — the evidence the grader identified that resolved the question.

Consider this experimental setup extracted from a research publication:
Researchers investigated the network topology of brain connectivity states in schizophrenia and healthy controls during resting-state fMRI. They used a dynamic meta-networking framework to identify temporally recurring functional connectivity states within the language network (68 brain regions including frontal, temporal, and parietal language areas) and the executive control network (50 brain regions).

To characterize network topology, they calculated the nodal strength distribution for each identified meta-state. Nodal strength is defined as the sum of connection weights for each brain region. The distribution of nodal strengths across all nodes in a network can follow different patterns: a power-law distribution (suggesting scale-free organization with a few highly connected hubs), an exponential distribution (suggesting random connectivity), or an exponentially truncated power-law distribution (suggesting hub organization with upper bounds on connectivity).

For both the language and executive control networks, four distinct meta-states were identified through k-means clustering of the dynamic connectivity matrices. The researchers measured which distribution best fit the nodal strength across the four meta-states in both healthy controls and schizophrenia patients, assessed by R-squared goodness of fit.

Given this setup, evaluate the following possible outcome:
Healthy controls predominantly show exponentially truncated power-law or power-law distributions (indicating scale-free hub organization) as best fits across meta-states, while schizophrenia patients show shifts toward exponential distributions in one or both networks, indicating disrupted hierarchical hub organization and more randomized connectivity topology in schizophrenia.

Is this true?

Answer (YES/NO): NO